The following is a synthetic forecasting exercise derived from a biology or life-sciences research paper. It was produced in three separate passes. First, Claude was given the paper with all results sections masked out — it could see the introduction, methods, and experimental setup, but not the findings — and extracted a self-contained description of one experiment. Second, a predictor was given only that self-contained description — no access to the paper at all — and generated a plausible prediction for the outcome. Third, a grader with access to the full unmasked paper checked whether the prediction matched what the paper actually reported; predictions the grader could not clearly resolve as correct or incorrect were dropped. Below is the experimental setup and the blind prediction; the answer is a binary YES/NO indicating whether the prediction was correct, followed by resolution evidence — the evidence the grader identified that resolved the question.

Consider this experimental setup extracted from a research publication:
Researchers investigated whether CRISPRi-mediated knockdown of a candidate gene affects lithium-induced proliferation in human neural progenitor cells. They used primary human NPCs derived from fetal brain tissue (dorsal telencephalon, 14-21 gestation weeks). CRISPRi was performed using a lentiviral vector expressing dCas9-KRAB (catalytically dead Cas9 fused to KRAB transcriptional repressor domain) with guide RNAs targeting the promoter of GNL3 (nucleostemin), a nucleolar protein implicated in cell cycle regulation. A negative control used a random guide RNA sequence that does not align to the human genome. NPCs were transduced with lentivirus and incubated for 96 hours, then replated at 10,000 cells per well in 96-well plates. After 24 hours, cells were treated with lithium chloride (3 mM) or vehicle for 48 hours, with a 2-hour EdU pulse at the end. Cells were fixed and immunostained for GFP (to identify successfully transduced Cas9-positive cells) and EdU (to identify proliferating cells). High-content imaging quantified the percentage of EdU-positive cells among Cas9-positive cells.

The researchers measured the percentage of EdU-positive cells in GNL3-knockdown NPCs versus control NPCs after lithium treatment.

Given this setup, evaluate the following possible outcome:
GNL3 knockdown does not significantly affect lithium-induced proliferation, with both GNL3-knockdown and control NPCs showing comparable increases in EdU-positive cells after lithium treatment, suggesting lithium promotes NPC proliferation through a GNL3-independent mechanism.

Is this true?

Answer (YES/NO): NO